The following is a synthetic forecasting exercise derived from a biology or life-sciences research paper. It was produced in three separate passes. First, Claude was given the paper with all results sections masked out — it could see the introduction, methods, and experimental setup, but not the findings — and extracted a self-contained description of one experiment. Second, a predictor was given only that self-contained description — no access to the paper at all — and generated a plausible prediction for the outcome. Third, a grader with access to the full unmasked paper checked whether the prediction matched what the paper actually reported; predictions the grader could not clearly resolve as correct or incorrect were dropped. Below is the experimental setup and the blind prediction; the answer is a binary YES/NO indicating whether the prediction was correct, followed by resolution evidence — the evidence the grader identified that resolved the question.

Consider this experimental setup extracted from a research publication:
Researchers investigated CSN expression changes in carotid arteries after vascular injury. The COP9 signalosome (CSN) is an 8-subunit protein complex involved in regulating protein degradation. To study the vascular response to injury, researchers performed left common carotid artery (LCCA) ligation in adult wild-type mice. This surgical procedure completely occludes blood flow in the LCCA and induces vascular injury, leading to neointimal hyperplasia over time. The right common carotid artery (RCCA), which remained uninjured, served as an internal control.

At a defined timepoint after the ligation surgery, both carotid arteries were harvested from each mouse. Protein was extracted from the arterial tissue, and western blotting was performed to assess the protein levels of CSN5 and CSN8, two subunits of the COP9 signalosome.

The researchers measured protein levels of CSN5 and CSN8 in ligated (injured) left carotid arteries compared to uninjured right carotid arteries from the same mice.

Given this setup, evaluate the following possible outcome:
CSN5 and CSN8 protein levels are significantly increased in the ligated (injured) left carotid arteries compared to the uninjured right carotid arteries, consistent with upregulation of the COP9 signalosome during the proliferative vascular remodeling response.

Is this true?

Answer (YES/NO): YES